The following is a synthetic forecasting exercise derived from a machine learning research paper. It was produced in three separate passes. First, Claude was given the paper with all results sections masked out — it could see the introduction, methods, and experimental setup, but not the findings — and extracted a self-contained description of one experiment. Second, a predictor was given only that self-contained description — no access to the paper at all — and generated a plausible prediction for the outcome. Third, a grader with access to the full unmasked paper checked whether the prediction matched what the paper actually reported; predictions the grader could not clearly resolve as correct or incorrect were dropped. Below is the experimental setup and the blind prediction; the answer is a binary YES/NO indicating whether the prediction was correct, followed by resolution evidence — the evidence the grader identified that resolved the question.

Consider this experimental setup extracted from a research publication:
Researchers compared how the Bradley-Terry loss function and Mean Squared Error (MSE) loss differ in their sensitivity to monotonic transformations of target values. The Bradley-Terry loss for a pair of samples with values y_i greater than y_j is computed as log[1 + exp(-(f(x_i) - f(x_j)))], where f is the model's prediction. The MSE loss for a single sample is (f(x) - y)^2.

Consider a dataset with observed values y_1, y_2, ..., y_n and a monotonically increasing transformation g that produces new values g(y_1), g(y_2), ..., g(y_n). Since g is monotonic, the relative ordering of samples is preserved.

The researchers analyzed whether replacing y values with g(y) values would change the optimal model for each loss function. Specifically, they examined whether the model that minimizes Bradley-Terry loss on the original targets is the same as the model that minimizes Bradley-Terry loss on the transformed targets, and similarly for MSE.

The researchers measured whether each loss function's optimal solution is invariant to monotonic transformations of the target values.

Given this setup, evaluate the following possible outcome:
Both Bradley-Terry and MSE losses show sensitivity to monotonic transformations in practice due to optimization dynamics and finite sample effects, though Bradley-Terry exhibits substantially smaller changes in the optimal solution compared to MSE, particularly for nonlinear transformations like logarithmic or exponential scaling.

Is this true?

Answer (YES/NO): NO